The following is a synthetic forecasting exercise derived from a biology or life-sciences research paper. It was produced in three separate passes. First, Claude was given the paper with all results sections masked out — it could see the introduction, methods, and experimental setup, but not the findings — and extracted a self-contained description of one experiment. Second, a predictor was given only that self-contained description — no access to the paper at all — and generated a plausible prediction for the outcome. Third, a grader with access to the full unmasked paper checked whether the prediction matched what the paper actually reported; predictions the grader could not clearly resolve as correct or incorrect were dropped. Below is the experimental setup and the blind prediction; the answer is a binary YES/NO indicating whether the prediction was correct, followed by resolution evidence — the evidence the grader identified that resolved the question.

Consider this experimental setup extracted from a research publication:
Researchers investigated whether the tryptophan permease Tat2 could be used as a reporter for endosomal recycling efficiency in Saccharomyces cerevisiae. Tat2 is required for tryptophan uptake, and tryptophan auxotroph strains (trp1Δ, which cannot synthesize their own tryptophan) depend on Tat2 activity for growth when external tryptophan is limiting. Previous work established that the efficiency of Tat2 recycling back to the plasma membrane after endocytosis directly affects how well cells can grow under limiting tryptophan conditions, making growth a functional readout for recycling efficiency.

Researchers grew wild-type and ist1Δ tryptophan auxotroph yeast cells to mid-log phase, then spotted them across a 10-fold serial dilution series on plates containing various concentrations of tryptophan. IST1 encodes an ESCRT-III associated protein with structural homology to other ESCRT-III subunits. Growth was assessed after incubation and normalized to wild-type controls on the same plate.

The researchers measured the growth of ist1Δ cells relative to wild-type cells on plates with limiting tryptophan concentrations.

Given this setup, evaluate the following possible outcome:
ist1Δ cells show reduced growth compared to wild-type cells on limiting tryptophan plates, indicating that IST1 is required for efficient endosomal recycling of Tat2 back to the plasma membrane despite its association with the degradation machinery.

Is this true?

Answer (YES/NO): YES